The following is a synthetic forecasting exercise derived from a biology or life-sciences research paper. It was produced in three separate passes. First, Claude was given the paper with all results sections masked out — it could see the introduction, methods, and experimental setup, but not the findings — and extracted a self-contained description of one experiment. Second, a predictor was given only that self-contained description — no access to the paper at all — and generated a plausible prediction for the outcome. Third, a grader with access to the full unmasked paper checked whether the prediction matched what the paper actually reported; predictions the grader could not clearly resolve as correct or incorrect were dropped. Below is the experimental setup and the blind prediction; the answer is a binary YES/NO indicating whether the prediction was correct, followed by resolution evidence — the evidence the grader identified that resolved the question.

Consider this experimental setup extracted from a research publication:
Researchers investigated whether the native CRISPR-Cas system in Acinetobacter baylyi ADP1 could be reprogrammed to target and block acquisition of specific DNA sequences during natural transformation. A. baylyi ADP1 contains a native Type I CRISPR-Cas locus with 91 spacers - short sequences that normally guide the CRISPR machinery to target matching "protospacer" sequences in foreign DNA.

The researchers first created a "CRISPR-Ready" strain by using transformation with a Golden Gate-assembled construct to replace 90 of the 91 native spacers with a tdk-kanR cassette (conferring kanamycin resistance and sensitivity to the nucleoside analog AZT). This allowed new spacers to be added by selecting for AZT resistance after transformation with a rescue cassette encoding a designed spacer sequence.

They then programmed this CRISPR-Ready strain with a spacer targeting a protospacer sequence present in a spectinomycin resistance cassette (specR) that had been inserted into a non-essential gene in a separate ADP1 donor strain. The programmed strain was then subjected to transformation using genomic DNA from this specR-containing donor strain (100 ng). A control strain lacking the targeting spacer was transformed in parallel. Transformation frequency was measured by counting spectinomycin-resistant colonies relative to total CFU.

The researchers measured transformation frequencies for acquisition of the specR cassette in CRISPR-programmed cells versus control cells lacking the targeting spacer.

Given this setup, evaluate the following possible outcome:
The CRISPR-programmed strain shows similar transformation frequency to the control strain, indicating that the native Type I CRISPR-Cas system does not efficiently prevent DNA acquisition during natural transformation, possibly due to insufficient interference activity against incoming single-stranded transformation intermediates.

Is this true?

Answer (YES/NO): NO